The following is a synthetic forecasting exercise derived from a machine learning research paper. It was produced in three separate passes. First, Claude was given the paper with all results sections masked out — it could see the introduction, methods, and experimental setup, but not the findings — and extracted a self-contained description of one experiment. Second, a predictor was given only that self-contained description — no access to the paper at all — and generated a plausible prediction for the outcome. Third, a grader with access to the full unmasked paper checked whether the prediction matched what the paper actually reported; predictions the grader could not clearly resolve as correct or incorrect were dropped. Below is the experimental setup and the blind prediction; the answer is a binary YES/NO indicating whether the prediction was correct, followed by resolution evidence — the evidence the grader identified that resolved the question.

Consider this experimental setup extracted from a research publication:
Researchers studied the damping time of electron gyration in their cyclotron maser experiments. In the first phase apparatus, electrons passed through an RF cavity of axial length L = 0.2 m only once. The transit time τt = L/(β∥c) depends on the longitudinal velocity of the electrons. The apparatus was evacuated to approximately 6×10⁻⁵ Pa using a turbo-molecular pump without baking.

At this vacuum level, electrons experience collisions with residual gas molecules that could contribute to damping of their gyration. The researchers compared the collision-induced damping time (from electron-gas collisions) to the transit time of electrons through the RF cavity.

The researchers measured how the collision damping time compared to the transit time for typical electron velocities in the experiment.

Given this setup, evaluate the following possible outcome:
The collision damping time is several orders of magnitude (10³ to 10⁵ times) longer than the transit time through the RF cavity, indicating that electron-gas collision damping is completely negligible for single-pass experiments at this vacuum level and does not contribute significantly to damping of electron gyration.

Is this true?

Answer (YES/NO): NO